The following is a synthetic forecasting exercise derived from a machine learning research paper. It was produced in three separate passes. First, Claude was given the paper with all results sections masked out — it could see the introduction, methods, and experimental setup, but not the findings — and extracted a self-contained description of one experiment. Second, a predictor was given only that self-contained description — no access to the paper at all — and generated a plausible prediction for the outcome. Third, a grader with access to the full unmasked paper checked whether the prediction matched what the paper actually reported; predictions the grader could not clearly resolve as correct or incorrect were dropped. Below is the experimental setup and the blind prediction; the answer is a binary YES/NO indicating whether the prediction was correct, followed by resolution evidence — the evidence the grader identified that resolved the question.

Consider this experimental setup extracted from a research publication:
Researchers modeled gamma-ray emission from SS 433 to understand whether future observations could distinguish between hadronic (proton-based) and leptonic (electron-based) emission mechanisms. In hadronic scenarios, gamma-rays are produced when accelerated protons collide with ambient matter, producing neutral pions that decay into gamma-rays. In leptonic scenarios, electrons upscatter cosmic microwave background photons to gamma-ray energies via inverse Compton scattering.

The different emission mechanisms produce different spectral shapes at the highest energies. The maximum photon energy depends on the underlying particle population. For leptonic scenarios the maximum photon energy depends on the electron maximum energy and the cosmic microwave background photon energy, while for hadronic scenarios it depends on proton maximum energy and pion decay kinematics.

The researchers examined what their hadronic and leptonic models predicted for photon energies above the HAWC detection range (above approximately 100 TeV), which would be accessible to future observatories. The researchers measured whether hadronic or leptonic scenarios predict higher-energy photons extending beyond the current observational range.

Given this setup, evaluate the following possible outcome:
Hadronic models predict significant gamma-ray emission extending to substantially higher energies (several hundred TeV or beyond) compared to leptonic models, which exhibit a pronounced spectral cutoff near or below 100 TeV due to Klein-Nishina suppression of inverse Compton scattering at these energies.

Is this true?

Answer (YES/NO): YES